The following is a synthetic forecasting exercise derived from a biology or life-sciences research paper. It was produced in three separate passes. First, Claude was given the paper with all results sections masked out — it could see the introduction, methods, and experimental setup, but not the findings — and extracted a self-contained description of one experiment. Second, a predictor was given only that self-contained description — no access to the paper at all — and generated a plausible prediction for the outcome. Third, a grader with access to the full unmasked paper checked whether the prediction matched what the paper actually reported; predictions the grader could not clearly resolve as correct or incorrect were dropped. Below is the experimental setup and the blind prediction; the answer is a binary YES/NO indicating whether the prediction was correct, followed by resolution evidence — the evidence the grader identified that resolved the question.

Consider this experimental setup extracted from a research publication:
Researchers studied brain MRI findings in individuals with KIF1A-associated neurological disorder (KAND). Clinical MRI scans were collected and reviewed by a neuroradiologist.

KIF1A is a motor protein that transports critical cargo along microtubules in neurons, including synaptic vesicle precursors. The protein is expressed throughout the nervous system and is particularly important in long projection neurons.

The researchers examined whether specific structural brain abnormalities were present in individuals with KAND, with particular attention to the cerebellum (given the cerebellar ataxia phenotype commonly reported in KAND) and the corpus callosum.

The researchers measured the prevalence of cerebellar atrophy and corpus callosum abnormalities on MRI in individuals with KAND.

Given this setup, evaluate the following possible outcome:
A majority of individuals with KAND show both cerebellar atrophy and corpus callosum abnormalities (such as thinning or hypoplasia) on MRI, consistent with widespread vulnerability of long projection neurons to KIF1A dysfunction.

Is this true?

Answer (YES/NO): NO